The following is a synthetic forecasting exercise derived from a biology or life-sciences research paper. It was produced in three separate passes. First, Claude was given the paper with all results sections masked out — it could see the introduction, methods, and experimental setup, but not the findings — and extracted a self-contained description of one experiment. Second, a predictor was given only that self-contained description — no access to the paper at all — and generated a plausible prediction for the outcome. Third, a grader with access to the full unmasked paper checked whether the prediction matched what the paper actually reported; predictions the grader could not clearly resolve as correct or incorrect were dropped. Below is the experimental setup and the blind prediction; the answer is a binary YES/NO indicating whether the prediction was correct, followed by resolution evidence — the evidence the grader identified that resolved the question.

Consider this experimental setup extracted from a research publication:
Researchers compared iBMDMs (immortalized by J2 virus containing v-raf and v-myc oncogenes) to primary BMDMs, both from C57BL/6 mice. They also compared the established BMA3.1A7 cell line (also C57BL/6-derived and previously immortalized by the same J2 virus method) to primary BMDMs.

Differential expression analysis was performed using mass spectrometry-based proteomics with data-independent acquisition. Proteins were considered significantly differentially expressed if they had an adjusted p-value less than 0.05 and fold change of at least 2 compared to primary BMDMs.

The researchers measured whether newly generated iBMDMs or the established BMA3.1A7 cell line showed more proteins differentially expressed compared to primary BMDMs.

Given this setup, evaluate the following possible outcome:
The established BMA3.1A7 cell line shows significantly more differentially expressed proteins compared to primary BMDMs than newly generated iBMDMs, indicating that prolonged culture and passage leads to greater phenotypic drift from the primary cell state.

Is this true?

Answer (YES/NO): YES